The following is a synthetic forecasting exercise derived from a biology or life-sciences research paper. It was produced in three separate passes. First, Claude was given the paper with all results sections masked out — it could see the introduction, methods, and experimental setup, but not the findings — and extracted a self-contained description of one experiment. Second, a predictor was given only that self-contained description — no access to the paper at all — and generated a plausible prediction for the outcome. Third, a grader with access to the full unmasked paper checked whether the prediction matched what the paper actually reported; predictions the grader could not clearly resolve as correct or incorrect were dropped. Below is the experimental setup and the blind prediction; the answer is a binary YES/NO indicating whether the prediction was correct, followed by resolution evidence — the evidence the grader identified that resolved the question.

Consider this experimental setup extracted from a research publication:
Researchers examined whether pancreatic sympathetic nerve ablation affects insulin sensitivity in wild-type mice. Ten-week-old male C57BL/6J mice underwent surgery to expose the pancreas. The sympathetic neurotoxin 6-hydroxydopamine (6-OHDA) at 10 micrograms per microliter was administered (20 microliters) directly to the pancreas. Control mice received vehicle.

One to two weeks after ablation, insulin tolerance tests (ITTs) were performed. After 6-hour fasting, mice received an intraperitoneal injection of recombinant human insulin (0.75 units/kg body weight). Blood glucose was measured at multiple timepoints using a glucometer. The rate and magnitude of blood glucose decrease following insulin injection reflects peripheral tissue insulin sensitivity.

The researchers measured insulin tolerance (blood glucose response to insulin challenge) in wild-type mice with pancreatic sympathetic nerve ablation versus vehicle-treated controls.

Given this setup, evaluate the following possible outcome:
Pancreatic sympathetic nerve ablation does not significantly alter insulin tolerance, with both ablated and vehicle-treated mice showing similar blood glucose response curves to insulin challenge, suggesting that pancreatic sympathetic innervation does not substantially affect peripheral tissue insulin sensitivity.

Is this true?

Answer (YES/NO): YES